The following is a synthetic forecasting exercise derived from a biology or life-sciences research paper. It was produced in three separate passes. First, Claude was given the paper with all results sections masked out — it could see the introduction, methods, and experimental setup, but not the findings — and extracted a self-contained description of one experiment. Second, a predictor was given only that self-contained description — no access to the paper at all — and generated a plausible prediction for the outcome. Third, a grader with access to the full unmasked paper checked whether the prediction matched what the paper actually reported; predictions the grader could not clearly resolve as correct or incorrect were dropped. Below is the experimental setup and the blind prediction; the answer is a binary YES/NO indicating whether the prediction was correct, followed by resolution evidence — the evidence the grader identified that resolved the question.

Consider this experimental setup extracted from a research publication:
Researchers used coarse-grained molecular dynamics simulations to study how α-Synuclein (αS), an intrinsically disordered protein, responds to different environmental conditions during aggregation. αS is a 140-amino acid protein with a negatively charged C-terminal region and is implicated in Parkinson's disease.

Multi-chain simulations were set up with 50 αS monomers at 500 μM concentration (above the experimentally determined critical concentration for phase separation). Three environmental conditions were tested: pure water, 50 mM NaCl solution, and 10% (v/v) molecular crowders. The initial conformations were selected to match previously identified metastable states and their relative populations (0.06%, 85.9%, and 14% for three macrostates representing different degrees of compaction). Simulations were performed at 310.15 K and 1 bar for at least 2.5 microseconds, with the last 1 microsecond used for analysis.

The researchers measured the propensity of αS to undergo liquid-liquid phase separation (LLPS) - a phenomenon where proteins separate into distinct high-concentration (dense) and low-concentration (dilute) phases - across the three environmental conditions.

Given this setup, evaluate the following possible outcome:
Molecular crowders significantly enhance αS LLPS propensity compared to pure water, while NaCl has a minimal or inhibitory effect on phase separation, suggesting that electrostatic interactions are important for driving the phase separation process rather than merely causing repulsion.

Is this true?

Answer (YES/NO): NO